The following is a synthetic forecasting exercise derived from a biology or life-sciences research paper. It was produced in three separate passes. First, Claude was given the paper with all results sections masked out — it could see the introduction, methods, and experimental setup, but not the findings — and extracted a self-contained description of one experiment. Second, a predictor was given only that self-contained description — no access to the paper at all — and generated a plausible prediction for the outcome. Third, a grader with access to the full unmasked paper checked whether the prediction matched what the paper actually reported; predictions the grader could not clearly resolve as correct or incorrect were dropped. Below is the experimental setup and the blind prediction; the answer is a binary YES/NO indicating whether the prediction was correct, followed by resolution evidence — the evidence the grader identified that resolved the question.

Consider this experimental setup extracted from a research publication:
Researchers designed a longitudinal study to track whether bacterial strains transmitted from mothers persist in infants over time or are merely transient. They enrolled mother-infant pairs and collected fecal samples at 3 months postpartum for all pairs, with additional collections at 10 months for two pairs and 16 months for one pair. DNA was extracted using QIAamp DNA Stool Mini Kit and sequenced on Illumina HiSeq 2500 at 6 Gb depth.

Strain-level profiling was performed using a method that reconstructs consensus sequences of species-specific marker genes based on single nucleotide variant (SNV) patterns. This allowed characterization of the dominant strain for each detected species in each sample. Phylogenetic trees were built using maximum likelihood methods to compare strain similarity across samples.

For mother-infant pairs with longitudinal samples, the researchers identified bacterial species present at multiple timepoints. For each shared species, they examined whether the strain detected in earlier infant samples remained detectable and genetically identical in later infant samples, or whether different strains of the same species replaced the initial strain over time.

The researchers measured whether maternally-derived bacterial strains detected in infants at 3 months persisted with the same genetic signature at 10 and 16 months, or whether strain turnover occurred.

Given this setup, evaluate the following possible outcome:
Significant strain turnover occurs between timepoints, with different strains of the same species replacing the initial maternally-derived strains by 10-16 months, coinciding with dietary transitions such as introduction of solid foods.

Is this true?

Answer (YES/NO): YES